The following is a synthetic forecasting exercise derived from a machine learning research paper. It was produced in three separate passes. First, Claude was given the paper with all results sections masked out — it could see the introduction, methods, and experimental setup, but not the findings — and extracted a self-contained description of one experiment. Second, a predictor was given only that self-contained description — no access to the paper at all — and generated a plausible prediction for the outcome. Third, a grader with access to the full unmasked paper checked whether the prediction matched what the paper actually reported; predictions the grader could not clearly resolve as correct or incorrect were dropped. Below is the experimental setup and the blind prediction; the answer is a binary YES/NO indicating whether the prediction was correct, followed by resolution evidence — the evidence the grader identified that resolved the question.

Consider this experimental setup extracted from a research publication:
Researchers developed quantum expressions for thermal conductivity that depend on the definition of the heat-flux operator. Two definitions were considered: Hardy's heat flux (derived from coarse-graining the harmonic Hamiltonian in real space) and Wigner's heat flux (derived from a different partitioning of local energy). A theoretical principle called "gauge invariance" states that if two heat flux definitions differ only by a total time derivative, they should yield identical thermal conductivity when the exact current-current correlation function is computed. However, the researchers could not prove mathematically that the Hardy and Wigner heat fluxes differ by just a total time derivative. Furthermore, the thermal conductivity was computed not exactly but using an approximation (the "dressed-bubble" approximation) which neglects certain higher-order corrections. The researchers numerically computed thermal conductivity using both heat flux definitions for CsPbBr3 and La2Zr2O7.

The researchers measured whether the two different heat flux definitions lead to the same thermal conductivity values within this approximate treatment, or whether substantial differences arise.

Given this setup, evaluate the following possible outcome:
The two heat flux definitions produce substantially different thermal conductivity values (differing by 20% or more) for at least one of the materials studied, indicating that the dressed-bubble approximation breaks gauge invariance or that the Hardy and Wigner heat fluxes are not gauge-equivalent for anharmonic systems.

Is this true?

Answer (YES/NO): NO